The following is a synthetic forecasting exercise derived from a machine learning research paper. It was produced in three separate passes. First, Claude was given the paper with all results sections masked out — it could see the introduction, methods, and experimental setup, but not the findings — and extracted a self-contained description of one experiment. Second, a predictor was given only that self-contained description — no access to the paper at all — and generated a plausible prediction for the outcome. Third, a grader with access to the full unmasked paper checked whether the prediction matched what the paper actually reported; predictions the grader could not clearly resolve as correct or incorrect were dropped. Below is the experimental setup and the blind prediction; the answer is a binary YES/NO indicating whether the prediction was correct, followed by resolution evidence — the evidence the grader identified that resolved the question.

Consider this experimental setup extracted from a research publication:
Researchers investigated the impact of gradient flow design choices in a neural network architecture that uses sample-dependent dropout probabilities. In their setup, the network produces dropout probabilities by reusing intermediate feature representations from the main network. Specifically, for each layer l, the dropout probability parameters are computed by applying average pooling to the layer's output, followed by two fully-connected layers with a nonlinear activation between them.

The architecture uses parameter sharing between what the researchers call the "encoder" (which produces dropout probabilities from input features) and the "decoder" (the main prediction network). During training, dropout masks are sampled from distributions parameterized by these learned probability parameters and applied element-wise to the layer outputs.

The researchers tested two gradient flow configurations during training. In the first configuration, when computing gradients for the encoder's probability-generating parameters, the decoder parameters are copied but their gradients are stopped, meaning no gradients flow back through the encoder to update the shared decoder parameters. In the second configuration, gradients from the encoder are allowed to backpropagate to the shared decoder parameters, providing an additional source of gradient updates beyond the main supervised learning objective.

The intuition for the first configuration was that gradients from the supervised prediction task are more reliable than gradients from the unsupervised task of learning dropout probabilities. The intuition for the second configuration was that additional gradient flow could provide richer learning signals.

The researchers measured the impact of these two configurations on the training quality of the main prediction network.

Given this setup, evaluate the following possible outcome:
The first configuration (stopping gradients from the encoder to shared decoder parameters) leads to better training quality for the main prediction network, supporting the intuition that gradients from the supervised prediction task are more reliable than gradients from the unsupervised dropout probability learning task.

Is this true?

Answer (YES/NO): YES